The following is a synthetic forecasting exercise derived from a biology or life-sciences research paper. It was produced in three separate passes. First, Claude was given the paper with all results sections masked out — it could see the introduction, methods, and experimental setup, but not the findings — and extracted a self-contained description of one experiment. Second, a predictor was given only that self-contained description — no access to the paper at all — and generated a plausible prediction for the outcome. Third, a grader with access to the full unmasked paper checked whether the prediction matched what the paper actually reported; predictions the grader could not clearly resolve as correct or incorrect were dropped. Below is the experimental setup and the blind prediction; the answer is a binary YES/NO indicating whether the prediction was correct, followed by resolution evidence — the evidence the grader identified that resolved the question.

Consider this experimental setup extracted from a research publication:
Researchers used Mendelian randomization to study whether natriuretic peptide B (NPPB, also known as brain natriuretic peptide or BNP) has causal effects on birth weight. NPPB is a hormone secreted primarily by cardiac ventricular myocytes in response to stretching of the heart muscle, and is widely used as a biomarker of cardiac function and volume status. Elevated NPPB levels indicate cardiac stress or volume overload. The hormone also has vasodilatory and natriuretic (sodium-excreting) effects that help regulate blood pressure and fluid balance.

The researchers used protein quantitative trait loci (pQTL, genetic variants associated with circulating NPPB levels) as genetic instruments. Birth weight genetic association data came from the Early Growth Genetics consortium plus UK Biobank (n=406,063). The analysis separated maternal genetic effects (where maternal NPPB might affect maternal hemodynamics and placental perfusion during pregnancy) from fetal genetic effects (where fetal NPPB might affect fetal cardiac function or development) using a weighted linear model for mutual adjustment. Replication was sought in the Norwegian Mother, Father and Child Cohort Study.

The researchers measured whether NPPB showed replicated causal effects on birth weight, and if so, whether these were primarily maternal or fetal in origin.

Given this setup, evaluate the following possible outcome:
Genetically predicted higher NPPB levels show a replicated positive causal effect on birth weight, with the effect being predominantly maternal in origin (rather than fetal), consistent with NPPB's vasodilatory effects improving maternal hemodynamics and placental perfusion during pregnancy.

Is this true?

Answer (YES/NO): NO